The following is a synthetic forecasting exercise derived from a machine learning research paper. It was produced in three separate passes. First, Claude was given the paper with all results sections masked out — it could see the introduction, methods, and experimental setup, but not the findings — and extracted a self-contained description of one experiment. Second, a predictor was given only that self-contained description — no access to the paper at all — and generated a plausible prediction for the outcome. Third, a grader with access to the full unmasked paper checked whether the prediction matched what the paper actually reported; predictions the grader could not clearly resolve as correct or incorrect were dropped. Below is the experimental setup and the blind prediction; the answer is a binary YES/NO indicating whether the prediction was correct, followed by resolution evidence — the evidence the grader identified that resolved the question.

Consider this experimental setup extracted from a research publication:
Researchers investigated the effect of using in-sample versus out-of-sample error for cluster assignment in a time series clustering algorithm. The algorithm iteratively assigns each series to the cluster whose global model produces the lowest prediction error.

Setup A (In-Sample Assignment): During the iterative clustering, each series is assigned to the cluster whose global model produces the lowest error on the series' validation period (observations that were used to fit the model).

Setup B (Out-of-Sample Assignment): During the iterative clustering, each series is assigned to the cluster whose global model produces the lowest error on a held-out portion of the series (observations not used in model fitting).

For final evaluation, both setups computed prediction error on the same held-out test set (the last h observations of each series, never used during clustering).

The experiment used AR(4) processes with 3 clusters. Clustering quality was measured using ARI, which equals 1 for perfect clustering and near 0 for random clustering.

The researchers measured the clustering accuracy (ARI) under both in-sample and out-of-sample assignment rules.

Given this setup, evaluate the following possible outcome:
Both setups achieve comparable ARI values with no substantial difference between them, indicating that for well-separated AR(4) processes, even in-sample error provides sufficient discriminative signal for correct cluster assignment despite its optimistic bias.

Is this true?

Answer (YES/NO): NO